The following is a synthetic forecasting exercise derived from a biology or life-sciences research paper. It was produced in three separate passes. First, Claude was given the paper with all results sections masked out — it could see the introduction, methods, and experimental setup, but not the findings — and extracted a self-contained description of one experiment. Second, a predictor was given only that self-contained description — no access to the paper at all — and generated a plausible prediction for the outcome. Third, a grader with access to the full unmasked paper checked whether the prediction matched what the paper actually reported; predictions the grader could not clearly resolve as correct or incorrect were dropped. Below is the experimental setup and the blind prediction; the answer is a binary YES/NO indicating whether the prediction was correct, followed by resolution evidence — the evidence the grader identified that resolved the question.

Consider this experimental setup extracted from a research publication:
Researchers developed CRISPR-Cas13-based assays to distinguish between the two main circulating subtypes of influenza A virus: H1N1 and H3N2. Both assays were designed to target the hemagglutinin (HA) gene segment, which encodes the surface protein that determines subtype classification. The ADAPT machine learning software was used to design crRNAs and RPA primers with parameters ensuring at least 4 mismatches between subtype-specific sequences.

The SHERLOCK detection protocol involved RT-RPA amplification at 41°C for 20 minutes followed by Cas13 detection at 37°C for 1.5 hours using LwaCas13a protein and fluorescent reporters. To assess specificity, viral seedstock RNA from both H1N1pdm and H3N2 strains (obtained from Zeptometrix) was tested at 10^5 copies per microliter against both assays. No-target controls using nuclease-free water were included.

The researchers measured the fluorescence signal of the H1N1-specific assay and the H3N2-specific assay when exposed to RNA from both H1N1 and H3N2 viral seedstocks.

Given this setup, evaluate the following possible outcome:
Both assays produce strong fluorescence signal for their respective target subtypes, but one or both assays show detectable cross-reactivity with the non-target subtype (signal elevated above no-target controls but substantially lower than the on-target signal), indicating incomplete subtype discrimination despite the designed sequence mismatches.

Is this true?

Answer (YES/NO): NO